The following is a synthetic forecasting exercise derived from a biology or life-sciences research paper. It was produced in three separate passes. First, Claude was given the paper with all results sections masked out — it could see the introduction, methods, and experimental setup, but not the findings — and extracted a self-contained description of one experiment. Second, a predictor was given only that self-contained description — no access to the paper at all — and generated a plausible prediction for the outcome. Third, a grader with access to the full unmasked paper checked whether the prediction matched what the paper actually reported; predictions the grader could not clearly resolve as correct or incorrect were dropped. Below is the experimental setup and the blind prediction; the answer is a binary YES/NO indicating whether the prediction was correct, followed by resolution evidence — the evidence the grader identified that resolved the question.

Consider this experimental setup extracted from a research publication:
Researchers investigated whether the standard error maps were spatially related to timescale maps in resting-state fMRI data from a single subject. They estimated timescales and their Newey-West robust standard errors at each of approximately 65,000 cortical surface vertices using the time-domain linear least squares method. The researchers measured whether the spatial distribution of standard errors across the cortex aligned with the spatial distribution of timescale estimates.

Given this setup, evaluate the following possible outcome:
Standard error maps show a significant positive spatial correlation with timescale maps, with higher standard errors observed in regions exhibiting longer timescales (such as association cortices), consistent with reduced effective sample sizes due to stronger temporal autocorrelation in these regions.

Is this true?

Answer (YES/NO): YES